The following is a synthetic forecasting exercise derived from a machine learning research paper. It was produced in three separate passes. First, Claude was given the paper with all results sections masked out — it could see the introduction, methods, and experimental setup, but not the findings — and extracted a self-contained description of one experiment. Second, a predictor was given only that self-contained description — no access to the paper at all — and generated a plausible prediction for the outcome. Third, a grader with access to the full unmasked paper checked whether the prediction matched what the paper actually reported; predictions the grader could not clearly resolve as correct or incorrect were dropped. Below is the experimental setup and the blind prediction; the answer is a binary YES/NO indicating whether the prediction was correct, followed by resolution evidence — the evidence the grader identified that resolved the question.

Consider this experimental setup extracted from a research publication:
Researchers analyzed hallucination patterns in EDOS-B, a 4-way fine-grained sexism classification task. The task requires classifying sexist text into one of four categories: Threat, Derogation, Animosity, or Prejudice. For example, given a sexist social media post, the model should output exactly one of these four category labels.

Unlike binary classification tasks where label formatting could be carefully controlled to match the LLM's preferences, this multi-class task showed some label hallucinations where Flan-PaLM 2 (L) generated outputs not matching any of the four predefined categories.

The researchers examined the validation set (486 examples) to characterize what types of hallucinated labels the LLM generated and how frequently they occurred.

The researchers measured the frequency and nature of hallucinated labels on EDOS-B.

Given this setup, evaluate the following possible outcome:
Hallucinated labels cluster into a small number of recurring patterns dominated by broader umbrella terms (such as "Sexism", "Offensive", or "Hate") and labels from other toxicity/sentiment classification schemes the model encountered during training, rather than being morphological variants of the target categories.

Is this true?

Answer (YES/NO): NO